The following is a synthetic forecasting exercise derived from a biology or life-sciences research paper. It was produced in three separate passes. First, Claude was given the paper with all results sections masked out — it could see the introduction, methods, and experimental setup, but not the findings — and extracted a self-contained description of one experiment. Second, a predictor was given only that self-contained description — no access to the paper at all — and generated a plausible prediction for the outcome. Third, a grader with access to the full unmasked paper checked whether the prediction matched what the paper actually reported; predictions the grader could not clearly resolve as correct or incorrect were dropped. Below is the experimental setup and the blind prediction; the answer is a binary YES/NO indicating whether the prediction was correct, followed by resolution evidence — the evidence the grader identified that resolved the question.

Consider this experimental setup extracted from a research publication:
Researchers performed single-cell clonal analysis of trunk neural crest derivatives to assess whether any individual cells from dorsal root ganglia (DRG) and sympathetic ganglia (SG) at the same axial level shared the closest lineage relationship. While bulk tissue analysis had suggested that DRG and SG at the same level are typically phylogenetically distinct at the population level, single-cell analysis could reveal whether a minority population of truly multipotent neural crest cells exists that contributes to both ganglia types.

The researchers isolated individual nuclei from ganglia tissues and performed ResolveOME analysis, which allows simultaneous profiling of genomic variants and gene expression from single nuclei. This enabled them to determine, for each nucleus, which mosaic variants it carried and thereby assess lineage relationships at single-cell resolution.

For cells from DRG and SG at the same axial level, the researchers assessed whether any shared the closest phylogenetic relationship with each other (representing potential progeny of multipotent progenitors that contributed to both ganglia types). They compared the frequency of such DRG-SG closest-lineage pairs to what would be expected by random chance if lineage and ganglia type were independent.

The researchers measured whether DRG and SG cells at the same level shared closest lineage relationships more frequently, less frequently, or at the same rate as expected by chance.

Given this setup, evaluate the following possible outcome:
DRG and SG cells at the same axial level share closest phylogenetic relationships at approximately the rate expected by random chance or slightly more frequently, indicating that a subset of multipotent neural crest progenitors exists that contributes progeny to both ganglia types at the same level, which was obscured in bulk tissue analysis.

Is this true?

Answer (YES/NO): NO